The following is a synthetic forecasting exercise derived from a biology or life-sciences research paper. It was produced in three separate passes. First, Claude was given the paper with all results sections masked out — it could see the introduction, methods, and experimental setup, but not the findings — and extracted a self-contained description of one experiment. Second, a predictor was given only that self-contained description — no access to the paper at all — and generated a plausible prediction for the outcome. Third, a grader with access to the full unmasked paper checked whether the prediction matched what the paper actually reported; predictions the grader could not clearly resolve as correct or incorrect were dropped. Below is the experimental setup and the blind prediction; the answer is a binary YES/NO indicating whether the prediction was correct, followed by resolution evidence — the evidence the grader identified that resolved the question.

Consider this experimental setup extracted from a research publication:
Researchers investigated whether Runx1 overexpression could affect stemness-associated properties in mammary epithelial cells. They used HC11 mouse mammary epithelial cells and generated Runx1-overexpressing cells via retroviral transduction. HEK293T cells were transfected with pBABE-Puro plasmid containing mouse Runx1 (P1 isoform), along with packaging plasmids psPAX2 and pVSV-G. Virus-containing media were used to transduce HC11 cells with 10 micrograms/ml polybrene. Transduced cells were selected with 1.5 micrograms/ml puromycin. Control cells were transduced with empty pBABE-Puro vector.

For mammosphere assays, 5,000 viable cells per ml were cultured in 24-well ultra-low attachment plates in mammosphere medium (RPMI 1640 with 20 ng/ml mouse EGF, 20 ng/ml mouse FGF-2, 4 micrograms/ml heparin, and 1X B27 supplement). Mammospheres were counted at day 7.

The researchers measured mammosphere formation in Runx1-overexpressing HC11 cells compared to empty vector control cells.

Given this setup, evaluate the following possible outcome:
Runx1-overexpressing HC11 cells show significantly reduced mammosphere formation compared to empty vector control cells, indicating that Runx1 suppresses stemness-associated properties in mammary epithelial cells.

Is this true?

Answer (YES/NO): YES